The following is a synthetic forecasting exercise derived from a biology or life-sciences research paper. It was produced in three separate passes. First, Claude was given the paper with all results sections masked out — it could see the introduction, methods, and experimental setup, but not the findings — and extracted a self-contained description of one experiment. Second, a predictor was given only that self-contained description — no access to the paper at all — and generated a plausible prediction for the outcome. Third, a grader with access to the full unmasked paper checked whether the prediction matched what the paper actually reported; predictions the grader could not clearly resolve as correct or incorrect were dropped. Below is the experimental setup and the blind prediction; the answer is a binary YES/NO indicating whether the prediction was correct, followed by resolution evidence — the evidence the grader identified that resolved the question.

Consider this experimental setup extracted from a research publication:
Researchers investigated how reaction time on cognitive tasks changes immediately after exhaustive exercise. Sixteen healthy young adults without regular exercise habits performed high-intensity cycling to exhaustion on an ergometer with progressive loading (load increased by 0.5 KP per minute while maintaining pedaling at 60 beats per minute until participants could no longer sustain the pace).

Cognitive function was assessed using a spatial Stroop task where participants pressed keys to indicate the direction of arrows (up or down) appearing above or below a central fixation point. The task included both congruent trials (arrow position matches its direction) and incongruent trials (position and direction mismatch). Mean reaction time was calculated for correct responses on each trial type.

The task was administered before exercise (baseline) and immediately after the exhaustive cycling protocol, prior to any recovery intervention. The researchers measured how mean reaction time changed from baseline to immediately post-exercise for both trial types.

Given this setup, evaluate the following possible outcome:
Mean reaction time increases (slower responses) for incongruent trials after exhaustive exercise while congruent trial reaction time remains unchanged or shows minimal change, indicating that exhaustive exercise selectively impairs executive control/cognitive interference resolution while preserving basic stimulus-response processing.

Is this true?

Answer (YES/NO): NO